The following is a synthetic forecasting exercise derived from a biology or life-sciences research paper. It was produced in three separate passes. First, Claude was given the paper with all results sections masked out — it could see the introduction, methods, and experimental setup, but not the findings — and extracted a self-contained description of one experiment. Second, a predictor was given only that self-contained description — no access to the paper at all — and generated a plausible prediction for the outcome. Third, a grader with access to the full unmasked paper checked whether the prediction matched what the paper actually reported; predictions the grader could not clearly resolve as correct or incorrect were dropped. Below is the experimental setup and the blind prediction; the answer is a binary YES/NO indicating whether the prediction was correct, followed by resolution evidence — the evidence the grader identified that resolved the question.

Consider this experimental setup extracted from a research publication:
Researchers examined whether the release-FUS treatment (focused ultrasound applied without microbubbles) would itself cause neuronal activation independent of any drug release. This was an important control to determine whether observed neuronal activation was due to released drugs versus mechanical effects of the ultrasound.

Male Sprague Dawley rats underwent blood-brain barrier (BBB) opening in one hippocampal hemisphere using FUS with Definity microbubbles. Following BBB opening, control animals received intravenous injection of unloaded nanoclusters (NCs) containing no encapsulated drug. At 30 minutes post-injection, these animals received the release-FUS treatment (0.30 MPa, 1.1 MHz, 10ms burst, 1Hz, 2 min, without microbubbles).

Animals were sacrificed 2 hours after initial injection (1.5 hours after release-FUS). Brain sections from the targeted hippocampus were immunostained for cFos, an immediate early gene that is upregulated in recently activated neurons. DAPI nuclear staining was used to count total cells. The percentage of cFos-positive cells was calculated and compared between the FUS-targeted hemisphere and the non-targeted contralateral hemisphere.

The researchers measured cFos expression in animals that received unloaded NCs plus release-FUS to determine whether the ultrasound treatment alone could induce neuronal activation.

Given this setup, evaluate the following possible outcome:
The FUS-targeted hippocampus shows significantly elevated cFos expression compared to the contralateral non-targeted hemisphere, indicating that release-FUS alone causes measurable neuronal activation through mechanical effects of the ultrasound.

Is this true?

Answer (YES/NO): NO